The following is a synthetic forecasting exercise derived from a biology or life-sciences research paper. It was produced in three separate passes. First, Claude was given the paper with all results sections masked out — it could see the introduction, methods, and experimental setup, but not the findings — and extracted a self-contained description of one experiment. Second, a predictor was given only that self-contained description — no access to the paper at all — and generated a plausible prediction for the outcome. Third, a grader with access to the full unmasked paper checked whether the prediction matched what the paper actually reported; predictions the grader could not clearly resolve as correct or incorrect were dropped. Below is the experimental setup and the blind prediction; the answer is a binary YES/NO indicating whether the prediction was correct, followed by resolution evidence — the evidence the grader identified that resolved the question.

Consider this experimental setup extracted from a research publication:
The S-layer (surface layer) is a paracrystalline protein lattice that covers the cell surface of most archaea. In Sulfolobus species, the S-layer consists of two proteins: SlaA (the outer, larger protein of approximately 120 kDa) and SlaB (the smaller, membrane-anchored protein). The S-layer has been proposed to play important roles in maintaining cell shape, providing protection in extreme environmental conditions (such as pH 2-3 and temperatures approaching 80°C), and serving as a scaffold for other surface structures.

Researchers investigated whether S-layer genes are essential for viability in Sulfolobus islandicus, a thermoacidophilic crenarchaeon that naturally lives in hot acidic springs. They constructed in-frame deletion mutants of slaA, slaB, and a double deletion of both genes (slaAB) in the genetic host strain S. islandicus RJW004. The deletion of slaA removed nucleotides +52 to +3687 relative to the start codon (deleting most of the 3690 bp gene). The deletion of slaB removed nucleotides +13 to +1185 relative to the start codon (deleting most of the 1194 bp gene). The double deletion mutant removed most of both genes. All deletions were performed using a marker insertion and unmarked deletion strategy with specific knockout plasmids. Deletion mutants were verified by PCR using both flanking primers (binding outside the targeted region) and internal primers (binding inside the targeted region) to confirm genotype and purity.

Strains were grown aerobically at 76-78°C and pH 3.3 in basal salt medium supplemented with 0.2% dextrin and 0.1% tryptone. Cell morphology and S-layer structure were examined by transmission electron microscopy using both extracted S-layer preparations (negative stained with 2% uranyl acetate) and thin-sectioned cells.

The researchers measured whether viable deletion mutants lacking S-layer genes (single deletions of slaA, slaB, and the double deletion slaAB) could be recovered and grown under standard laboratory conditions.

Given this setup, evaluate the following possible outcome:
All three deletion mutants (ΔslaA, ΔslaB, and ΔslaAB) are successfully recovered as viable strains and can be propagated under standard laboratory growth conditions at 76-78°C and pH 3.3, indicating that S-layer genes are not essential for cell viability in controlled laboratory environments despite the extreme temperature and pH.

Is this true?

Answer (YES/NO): YES